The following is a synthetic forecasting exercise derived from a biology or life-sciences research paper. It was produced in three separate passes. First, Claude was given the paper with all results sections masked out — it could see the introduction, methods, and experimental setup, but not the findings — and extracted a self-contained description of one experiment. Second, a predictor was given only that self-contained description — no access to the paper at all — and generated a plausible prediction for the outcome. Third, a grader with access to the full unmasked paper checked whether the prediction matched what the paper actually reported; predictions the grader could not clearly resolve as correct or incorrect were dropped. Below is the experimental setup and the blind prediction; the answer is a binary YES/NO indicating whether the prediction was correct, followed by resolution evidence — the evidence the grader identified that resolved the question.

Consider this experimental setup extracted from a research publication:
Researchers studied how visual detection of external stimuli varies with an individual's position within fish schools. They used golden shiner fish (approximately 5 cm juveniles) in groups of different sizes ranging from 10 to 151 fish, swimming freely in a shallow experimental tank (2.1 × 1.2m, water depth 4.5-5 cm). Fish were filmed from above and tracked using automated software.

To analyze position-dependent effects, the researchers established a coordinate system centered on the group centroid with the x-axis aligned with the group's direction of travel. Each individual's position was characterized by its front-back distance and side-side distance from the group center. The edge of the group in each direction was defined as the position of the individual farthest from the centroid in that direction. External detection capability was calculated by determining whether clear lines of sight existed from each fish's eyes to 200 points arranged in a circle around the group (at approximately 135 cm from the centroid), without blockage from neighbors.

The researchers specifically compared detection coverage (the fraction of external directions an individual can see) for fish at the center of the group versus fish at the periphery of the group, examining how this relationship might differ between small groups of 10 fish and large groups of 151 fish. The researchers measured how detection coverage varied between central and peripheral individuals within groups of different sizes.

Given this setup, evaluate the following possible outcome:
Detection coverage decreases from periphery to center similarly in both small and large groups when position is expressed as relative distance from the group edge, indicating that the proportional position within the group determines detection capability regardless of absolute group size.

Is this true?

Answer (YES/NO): NO